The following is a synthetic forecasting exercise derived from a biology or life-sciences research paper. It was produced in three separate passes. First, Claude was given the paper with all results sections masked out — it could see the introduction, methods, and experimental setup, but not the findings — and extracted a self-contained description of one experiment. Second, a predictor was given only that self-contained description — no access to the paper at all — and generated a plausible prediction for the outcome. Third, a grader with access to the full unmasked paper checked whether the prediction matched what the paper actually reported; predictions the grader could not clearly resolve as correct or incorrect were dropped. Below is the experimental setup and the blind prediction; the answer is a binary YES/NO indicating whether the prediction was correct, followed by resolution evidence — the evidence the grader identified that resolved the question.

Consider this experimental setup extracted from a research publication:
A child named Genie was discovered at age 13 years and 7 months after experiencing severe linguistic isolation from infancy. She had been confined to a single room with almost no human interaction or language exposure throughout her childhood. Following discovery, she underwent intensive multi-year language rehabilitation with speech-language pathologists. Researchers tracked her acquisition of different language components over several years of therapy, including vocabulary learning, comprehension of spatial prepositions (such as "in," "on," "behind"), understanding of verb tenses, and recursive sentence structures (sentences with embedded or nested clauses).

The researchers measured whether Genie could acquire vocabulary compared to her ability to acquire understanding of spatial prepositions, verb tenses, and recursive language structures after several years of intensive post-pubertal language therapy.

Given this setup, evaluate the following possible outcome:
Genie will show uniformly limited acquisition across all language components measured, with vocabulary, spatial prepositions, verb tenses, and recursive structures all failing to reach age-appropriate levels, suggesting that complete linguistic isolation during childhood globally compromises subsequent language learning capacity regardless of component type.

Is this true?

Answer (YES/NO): NO